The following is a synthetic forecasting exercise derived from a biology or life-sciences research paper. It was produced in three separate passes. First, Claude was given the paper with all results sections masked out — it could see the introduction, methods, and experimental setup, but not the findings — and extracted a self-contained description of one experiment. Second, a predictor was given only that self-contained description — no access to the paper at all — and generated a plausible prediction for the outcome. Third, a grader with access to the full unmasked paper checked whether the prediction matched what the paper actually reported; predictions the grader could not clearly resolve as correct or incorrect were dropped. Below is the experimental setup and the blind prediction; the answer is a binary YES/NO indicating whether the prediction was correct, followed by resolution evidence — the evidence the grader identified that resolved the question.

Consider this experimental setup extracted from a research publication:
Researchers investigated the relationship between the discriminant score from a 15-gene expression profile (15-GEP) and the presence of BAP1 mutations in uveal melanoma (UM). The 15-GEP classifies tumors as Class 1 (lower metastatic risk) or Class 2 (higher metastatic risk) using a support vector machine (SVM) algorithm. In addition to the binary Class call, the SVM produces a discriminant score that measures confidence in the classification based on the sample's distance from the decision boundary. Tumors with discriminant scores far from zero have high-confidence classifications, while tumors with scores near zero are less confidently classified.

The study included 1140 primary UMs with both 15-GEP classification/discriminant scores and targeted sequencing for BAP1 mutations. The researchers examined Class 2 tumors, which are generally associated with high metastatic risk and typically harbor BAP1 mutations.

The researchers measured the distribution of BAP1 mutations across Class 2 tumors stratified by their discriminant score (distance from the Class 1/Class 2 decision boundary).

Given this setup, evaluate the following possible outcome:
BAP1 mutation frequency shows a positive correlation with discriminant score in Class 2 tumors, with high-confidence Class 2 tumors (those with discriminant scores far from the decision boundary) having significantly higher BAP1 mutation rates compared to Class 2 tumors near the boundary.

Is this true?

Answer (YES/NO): NO